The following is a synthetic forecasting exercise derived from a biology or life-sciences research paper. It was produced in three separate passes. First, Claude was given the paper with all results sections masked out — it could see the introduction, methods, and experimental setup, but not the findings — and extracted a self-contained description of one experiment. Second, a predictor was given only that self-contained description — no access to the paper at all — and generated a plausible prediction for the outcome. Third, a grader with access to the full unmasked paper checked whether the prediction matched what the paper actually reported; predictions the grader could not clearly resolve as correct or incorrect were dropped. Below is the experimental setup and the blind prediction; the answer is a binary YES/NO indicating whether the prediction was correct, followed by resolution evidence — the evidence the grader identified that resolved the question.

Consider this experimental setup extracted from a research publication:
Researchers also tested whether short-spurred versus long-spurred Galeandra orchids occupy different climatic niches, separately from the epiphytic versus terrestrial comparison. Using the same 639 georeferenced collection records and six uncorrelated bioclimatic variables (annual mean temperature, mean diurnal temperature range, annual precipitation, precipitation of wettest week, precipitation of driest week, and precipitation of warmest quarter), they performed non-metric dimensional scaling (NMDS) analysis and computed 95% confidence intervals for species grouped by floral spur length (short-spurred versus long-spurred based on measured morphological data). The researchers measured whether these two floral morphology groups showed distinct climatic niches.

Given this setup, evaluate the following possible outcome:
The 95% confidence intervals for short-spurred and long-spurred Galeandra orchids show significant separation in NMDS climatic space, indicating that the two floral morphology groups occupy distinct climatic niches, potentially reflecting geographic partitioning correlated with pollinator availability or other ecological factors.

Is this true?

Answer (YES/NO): NO